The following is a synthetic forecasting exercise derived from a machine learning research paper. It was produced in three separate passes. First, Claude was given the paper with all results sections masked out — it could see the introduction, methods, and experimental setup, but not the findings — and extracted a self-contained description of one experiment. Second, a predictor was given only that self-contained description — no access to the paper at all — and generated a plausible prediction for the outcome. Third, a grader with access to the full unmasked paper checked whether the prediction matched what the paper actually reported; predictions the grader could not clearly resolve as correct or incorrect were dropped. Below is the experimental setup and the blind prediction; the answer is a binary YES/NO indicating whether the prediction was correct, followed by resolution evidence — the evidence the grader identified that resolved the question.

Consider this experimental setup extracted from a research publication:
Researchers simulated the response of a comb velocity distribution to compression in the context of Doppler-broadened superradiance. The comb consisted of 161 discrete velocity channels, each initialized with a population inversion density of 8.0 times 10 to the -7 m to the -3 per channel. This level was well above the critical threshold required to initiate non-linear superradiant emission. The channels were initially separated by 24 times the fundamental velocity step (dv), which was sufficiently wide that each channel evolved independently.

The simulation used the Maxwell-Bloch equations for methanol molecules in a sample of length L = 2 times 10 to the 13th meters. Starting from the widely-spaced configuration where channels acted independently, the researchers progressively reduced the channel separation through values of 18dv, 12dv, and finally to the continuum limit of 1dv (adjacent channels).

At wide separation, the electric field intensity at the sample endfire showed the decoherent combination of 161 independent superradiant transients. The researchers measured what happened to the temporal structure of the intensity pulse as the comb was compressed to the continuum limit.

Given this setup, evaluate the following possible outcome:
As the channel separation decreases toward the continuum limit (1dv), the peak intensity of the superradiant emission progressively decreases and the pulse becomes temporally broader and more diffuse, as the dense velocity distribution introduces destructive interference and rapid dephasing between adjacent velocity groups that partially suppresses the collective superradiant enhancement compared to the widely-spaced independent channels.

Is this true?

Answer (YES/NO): NO